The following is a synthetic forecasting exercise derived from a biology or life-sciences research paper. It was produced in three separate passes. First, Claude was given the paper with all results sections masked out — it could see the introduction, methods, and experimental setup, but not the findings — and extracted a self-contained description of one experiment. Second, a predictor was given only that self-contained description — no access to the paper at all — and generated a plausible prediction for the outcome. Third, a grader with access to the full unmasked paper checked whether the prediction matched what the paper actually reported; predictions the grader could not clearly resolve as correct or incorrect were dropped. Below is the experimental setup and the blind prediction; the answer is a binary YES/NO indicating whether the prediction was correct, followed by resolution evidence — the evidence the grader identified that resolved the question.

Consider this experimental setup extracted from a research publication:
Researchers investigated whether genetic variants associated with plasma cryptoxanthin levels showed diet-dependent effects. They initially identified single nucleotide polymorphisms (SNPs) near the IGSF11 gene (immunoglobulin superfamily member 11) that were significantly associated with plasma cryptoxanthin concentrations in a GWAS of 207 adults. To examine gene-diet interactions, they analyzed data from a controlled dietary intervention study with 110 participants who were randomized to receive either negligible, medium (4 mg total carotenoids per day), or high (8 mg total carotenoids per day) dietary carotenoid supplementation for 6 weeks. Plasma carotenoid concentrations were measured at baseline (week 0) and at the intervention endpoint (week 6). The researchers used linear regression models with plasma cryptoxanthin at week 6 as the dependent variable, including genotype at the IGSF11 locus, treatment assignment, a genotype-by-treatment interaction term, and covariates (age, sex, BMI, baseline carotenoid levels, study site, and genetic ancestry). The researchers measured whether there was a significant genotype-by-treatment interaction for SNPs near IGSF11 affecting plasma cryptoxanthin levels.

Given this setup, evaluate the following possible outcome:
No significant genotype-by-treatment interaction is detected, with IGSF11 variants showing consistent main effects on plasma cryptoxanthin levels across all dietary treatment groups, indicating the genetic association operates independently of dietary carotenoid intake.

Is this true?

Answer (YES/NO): NO